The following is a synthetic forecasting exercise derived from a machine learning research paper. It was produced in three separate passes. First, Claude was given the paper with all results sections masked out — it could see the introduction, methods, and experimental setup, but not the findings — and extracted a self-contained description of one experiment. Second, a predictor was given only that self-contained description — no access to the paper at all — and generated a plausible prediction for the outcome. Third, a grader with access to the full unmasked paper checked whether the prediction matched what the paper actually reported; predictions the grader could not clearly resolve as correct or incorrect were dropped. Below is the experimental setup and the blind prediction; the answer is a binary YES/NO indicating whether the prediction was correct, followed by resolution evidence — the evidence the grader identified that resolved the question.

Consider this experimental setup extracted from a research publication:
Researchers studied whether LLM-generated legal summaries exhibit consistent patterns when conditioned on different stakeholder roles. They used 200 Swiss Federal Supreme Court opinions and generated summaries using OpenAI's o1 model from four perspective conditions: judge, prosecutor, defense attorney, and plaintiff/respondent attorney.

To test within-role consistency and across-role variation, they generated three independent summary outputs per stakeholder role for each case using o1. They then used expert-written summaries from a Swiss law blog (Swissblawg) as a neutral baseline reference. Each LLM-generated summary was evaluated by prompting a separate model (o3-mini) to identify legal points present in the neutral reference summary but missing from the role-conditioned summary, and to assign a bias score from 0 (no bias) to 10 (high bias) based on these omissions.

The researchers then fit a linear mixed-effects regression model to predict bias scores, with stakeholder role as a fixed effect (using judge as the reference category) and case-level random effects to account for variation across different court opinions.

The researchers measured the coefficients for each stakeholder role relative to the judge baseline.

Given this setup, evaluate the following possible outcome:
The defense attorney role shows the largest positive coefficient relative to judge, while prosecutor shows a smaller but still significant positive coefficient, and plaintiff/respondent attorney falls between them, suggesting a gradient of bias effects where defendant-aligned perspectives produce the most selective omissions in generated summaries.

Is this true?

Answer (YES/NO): NO